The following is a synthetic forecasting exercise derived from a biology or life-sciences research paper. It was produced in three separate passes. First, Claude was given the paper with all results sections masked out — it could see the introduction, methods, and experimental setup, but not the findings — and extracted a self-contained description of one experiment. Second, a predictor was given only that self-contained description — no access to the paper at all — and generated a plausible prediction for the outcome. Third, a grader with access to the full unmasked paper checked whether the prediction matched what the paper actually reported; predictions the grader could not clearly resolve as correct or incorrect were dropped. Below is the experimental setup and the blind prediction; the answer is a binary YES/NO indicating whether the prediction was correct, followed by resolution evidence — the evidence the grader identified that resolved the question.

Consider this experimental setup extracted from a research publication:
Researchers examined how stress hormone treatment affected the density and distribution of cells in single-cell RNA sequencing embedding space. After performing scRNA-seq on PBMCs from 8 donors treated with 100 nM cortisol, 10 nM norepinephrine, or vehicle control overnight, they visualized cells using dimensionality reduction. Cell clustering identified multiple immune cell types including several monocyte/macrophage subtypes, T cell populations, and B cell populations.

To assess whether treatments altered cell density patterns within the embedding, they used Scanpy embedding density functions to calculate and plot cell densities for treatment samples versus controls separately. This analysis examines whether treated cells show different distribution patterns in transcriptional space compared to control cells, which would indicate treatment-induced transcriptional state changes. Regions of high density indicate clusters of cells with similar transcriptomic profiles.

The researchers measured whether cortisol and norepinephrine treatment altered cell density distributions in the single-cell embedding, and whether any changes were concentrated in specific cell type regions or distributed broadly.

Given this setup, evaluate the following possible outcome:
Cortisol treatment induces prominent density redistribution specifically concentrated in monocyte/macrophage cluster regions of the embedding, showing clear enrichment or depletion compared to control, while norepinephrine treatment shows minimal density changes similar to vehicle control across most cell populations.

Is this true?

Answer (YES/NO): NO